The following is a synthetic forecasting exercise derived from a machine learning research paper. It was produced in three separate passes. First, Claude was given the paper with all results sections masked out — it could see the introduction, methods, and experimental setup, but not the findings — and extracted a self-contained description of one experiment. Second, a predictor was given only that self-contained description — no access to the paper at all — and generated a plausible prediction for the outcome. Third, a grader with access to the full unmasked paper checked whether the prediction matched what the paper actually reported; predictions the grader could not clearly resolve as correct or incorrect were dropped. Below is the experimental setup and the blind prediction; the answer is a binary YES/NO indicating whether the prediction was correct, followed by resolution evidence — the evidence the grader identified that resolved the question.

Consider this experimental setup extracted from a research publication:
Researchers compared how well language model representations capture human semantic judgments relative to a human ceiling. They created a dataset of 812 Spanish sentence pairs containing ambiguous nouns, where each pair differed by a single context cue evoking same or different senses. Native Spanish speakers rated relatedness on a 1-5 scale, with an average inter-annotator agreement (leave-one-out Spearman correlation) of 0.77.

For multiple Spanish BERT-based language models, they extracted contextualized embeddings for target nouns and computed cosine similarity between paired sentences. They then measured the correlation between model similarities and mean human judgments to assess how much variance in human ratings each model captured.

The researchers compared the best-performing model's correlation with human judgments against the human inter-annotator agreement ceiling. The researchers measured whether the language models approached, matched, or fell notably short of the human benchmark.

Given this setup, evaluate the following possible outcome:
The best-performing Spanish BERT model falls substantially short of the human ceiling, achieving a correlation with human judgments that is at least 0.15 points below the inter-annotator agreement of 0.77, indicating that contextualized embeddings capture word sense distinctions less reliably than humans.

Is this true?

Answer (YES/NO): YES